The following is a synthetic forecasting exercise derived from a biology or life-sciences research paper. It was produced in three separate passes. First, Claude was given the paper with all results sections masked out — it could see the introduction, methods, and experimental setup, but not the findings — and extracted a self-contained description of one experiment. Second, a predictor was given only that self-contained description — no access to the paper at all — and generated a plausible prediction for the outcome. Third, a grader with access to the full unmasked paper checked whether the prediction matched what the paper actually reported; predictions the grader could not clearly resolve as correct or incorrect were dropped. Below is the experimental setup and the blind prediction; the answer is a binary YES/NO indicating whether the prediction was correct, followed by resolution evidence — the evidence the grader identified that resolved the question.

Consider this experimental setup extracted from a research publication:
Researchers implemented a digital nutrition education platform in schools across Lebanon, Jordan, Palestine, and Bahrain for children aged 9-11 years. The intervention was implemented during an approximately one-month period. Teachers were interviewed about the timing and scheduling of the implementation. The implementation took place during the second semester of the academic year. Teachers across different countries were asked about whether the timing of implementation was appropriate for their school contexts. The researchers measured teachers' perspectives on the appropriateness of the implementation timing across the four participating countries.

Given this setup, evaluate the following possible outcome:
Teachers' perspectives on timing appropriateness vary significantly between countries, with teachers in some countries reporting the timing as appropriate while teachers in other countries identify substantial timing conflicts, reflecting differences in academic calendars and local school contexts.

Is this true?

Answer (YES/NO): NO